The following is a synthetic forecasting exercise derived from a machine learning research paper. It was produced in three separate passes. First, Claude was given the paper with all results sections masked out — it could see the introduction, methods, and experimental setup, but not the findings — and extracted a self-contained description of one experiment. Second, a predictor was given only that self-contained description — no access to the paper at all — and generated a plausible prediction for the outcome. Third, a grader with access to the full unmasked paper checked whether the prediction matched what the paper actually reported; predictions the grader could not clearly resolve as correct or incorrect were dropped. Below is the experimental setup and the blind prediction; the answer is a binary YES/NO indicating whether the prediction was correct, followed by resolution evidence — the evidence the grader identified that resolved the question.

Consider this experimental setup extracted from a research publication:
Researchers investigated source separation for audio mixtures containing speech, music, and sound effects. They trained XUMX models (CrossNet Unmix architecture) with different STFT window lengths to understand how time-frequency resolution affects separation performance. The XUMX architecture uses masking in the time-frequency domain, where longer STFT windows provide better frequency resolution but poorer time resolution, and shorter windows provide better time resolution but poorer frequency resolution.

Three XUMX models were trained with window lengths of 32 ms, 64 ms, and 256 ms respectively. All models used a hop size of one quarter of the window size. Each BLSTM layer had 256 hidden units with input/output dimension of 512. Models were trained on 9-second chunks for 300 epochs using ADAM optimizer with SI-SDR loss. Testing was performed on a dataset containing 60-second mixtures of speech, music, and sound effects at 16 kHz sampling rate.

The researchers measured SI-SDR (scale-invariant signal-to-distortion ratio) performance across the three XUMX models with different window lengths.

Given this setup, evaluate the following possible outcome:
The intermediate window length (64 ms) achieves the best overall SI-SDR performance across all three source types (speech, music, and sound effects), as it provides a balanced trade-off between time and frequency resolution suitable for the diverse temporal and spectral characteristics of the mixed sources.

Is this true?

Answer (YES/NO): YES